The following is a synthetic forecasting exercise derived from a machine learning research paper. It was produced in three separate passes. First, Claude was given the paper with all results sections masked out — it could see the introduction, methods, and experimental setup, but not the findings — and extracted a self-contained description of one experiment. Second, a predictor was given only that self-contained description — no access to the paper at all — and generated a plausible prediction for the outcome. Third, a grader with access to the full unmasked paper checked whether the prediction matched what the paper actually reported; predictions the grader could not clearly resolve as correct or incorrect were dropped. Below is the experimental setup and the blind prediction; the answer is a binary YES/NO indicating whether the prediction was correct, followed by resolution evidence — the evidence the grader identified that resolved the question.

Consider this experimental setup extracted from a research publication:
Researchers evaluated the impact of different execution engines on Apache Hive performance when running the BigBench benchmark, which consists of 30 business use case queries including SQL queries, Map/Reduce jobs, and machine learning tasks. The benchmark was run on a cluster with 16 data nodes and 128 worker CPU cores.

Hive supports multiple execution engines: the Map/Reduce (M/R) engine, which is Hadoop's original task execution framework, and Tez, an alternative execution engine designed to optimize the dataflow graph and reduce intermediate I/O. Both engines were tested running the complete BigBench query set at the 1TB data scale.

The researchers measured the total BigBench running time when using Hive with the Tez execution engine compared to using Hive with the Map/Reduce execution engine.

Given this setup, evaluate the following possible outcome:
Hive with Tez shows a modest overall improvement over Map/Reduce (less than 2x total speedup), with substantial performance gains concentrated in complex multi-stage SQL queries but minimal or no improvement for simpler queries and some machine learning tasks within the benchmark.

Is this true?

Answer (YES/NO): NO